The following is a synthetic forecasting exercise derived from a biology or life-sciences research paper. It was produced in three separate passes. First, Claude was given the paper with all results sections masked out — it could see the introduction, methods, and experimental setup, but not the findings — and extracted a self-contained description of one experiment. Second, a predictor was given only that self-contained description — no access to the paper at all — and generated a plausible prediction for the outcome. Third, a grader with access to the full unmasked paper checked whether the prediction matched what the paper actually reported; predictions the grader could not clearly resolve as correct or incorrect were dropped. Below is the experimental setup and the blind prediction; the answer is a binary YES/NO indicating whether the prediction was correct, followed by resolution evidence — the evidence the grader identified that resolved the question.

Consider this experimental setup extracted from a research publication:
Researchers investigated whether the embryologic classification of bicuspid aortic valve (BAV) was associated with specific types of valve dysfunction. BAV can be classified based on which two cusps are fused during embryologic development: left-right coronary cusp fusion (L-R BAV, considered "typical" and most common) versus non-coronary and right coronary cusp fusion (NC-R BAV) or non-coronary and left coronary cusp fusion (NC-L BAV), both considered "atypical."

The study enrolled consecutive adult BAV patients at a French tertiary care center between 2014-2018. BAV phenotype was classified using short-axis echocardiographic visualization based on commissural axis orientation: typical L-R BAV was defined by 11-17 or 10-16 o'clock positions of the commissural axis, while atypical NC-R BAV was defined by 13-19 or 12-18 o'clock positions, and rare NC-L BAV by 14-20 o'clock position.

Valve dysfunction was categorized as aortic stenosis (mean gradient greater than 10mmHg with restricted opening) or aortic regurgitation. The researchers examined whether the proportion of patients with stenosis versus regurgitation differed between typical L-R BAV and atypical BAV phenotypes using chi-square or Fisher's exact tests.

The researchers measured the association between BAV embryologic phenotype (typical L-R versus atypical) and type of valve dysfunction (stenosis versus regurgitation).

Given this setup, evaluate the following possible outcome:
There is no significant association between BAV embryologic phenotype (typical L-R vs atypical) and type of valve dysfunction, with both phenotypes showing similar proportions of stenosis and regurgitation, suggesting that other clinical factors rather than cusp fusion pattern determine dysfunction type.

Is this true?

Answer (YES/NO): YES